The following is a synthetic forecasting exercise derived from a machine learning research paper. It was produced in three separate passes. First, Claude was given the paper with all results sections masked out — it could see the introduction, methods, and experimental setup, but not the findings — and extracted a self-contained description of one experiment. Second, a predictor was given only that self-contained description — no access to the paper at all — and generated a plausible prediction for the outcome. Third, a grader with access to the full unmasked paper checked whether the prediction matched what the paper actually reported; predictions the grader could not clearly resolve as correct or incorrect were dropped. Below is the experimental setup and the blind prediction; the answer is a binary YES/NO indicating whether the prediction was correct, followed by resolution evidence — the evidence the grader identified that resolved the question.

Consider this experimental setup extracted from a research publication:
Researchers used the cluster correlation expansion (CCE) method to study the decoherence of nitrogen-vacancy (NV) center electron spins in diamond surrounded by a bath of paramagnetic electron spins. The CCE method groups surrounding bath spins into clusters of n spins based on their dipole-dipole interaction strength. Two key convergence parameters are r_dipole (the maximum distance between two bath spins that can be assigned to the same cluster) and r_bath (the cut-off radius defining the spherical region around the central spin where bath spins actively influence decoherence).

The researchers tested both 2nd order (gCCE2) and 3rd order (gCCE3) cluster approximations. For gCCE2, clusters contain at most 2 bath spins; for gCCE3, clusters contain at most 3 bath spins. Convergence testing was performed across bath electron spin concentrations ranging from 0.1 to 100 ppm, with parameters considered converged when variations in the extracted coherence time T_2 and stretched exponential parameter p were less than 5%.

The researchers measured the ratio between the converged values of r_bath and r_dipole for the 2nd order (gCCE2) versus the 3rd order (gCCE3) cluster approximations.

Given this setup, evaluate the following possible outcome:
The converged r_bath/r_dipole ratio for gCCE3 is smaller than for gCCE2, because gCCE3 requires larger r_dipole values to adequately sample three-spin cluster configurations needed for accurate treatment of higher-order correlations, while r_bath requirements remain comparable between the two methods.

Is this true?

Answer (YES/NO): NO